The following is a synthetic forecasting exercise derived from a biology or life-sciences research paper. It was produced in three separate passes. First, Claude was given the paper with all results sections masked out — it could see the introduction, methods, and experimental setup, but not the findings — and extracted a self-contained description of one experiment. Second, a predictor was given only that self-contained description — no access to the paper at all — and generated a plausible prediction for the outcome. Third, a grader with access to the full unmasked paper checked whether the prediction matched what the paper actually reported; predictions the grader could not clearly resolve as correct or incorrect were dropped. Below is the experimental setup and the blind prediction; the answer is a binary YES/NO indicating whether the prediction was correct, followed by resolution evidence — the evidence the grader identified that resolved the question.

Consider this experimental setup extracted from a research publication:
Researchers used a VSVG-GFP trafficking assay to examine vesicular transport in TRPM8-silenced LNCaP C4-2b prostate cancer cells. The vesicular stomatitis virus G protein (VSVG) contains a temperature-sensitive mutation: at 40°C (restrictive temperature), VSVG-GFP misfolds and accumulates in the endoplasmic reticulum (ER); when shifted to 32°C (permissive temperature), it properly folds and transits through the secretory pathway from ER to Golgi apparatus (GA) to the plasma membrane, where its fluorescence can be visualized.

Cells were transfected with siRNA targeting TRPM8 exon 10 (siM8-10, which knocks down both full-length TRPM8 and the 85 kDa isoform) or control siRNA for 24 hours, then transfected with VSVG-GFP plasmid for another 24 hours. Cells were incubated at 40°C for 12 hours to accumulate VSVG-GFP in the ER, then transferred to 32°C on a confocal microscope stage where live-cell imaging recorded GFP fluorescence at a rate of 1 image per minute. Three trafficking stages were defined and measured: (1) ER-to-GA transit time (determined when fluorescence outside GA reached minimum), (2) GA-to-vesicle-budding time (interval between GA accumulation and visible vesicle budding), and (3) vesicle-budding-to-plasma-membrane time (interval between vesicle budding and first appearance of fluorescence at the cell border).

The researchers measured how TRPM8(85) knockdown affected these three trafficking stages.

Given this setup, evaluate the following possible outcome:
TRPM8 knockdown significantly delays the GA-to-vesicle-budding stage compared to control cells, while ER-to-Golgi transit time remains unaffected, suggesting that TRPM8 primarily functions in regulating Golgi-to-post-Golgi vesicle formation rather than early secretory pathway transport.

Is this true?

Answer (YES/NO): NO